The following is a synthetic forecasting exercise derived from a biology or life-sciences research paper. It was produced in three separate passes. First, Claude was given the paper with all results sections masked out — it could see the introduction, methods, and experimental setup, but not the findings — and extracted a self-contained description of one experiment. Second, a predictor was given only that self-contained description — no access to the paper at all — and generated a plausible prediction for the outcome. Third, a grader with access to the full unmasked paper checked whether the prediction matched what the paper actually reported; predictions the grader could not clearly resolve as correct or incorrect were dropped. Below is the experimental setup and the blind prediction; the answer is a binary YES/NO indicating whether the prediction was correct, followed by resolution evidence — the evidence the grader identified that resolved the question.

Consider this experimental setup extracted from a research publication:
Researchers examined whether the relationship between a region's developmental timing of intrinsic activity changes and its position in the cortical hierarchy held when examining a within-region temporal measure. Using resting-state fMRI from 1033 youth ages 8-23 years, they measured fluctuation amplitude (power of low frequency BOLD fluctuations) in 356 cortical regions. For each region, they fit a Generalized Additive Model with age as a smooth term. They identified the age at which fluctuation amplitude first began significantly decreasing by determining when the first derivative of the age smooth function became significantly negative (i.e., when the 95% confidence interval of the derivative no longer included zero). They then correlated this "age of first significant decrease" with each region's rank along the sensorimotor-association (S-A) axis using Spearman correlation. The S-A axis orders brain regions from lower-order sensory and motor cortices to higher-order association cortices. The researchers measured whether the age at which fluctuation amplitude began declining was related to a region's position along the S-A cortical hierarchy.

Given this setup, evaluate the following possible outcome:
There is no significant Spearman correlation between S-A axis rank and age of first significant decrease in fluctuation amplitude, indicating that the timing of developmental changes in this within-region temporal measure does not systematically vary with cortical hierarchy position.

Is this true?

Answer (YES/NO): NO